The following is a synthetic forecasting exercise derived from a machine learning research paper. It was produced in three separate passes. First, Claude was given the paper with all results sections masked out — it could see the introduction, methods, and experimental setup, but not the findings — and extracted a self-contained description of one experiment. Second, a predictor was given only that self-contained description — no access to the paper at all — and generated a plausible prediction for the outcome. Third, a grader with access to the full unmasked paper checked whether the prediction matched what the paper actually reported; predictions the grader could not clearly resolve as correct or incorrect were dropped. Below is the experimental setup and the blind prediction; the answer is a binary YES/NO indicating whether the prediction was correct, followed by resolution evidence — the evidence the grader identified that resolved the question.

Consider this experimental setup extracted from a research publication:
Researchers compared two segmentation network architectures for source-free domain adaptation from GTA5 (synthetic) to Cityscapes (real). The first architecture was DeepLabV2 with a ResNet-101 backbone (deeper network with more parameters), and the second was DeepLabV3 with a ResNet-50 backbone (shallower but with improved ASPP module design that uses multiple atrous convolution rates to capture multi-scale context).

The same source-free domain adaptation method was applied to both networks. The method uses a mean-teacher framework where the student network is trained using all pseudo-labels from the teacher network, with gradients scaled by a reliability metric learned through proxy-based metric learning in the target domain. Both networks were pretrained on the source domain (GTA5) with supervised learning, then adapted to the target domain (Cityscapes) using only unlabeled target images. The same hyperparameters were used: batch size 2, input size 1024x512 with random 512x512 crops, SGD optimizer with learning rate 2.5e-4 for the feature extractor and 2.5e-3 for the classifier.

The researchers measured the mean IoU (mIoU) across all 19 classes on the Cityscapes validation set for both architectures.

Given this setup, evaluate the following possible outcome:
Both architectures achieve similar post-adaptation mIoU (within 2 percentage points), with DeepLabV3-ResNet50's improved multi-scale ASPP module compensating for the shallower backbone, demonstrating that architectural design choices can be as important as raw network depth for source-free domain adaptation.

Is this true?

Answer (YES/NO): NO